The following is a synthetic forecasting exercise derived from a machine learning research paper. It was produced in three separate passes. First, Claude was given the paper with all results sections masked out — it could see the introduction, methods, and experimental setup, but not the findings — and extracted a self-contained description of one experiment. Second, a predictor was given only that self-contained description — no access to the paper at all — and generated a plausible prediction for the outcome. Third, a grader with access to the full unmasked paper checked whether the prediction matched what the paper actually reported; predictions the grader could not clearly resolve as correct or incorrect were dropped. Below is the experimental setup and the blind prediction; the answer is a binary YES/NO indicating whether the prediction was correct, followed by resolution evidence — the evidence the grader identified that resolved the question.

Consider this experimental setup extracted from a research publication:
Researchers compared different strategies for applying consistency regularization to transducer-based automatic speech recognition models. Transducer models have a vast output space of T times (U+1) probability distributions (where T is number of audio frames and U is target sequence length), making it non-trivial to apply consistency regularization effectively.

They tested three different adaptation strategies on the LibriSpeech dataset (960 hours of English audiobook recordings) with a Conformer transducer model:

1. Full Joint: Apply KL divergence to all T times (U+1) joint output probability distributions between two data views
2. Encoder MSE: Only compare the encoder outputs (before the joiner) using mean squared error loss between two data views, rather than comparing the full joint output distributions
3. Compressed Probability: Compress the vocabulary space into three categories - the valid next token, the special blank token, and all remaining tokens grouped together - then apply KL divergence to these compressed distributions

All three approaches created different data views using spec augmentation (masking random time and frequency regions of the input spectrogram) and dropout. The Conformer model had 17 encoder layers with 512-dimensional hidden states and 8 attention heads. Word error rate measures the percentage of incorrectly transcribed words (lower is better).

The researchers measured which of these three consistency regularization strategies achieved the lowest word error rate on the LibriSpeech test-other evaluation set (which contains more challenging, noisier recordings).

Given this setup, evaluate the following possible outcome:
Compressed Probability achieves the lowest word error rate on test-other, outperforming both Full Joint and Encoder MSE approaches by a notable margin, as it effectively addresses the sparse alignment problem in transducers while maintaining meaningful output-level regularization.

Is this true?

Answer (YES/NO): YES